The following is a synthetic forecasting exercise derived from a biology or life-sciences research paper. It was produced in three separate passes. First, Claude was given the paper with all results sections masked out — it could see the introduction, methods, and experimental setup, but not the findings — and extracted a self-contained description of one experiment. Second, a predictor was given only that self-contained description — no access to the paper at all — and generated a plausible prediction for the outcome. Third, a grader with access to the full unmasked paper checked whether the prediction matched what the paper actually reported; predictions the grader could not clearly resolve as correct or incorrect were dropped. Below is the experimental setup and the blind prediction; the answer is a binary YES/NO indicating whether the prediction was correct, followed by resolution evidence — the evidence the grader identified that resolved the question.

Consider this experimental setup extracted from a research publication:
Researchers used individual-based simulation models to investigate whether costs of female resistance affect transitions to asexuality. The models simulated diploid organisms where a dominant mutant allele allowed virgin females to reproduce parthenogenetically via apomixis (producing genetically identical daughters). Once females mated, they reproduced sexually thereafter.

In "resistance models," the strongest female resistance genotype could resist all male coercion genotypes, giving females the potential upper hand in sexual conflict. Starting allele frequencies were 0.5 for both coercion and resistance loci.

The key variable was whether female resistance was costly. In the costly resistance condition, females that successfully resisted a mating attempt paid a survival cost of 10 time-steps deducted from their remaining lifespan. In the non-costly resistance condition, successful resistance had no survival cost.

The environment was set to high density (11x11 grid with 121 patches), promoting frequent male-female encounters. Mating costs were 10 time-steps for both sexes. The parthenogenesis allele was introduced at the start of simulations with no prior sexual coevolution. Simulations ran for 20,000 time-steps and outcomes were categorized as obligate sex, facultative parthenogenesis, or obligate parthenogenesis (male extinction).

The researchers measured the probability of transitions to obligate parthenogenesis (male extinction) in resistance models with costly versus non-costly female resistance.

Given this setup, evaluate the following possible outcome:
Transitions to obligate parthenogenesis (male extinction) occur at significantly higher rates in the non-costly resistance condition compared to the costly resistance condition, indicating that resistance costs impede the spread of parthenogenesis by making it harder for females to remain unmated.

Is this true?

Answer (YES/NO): YES